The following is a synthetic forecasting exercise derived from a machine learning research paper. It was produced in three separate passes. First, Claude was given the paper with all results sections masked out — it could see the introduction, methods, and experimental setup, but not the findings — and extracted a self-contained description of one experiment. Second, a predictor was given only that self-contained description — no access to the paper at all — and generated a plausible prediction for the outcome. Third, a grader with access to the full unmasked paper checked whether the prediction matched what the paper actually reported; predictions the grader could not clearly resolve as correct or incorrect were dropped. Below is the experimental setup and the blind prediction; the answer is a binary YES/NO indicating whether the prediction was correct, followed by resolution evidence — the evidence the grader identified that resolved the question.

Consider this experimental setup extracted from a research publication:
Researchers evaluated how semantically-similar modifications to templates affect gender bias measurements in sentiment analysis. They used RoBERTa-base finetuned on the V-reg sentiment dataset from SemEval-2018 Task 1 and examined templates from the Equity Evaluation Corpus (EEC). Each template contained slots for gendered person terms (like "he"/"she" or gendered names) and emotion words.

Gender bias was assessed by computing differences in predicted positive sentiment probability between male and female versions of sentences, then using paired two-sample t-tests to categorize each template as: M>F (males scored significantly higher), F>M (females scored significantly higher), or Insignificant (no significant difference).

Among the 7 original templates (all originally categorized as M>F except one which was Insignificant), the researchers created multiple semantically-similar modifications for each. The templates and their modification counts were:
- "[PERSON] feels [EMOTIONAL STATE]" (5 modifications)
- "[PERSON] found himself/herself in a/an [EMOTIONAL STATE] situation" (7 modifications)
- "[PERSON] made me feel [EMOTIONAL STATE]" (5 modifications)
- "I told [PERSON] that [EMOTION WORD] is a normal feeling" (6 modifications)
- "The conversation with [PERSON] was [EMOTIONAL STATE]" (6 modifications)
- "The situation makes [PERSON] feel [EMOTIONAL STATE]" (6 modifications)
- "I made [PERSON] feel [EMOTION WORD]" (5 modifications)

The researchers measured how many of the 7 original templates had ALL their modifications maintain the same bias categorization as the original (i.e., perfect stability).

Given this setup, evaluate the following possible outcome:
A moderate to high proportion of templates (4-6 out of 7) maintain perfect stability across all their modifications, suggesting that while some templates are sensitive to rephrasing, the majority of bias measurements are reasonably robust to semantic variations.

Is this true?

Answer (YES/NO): NO